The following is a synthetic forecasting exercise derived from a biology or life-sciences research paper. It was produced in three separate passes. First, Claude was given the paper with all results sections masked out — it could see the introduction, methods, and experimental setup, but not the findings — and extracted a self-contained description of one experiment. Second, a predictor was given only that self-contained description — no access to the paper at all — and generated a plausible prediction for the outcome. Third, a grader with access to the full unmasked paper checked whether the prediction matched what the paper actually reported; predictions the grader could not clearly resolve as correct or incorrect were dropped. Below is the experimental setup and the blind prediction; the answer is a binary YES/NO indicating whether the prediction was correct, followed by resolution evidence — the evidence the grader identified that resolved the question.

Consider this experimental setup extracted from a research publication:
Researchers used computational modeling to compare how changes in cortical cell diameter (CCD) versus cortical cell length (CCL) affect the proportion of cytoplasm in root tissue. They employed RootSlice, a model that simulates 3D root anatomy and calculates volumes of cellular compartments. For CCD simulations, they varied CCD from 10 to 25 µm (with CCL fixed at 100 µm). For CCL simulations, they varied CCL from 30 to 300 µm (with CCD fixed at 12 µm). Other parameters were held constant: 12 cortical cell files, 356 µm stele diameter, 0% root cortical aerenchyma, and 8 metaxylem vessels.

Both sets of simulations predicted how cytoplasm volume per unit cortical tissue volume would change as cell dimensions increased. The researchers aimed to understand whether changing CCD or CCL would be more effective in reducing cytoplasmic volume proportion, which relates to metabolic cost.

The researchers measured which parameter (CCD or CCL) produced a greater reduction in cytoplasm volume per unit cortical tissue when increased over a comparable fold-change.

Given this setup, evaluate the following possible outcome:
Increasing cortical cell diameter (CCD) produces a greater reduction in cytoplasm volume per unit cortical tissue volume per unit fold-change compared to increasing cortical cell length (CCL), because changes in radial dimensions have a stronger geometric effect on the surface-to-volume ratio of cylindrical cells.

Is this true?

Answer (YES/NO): YES